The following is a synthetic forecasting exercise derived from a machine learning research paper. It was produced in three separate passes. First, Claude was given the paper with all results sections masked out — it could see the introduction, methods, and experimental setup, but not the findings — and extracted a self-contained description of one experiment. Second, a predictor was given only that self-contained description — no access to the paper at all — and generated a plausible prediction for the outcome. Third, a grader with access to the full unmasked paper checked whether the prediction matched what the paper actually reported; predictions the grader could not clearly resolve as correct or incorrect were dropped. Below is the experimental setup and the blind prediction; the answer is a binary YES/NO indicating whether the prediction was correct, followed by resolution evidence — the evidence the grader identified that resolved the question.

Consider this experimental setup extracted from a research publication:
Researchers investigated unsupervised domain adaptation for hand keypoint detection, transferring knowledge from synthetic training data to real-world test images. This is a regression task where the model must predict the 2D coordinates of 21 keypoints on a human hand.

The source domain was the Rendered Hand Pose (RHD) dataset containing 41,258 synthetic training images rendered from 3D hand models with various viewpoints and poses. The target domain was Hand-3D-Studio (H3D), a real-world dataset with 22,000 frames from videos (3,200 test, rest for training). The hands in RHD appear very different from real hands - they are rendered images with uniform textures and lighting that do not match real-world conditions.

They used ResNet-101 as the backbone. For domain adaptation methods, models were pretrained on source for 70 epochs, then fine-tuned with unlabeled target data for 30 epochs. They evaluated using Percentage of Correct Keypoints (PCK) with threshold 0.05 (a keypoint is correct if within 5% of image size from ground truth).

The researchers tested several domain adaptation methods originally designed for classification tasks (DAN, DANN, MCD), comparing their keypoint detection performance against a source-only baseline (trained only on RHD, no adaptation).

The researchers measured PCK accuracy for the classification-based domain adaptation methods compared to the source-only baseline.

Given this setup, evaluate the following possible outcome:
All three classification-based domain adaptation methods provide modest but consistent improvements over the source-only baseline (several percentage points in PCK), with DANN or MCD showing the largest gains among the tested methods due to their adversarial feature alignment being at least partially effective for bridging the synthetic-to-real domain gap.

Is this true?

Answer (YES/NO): NO